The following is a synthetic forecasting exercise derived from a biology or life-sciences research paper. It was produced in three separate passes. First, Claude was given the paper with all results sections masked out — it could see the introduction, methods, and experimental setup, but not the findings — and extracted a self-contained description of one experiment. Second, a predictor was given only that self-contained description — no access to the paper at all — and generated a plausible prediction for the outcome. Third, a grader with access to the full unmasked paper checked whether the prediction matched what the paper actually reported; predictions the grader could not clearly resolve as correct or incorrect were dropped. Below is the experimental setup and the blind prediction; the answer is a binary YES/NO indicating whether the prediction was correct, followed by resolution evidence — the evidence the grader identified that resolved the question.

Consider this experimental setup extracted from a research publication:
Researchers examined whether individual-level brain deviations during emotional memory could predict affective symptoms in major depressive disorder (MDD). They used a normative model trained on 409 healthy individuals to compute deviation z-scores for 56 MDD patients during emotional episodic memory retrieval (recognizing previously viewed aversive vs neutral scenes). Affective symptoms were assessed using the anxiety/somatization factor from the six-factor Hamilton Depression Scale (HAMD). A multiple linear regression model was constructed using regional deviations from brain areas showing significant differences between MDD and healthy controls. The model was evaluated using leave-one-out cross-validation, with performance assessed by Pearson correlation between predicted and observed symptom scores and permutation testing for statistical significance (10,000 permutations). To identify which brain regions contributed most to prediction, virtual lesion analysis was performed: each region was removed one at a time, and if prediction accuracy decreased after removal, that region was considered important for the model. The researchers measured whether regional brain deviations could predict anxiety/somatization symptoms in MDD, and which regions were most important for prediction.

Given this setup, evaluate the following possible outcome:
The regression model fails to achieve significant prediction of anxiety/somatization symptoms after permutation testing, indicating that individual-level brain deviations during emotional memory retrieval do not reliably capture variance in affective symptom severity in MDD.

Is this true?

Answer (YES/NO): NO